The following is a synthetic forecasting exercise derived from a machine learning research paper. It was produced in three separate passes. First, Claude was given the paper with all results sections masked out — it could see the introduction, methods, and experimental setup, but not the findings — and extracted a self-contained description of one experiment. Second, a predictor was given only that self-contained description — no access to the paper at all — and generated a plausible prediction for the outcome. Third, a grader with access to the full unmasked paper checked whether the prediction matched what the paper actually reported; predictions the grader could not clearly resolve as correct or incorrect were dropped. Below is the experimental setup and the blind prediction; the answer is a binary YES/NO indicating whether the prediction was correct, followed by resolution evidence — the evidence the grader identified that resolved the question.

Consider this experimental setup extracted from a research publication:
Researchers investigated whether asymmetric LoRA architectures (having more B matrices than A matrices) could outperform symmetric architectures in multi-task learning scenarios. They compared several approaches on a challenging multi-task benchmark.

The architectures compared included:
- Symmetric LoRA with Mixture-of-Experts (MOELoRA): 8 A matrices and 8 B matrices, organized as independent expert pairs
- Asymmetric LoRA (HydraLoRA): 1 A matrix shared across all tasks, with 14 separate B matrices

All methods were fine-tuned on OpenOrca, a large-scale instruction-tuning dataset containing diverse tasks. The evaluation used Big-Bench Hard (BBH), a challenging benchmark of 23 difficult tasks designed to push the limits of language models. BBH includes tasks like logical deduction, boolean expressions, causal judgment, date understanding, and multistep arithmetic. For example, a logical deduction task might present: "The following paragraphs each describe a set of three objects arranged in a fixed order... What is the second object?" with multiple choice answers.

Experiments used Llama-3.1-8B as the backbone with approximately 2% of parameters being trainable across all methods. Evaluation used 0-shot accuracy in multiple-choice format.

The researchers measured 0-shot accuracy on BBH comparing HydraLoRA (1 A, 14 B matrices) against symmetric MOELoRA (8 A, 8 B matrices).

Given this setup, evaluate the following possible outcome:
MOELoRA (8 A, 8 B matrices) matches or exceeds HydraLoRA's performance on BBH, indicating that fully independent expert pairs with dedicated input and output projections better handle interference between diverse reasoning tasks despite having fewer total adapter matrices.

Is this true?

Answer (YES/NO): NO